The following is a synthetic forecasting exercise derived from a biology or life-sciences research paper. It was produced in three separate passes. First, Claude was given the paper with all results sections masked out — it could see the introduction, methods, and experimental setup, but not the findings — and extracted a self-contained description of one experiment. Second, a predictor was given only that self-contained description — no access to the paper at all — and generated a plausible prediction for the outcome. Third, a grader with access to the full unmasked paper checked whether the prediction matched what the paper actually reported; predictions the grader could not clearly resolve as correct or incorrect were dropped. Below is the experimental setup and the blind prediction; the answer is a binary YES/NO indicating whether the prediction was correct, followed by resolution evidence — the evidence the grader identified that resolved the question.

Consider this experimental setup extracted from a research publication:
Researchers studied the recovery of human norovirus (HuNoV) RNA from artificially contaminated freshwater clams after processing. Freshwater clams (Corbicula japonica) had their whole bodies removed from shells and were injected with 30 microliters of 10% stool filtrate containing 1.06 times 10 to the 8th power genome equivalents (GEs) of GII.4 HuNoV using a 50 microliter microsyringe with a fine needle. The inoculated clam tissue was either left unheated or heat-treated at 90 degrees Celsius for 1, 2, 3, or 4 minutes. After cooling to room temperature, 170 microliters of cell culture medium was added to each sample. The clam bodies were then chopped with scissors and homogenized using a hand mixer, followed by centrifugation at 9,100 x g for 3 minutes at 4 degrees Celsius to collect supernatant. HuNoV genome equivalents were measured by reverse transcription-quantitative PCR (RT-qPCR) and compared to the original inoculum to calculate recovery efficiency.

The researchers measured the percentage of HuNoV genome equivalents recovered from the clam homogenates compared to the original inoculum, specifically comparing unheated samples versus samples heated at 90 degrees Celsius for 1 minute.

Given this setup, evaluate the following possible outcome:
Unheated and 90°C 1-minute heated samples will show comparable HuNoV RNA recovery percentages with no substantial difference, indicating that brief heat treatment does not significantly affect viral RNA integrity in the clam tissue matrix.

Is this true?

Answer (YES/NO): NO